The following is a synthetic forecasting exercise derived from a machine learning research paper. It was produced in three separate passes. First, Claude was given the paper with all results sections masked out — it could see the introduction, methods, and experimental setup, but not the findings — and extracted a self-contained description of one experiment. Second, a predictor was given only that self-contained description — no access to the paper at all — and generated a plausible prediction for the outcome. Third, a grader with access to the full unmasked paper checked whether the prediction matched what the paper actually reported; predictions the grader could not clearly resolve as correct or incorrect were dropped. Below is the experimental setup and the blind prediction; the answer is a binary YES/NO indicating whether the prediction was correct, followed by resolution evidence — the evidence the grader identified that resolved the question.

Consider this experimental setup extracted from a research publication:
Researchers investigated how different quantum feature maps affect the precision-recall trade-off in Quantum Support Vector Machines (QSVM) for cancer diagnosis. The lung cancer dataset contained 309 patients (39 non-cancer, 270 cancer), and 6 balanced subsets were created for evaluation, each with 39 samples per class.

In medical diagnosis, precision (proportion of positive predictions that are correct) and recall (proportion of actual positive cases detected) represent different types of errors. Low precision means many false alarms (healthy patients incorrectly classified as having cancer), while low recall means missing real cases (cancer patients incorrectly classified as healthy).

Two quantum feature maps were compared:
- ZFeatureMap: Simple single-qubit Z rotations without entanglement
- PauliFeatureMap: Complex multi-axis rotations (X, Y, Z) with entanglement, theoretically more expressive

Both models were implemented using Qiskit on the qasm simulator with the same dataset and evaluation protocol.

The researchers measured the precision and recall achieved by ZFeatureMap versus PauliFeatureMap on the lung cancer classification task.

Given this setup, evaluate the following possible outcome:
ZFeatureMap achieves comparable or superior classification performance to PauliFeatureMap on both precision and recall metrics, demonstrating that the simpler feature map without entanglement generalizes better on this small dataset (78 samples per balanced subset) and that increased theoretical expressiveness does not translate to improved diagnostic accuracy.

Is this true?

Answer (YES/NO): NO